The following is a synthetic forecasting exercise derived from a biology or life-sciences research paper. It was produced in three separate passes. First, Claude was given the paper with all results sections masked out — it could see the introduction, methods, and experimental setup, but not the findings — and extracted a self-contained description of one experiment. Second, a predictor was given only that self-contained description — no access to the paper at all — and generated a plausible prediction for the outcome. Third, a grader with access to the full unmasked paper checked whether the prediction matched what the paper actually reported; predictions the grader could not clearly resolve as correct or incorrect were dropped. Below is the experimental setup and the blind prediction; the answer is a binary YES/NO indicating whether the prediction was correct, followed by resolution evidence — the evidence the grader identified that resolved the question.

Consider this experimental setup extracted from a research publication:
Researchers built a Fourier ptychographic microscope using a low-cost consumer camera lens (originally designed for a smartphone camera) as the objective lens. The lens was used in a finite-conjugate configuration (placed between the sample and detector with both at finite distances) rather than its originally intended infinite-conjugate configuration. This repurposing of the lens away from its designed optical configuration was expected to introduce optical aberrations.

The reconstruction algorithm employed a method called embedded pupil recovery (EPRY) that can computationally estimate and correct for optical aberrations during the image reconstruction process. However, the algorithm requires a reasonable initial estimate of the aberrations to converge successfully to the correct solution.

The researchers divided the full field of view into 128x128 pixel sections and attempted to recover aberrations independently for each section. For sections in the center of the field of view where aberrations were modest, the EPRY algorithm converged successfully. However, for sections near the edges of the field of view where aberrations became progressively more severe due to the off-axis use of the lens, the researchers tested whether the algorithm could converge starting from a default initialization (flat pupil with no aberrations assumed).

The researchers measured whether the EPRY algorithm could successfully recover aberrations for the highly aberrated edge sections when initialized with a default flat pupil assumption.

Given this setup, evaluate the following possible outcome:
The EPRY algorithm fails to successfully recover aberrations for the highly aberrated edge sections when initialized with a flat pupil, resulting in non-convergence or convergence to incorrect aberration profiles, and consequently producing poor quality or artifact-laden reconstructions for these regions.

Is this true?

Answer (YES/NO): YES